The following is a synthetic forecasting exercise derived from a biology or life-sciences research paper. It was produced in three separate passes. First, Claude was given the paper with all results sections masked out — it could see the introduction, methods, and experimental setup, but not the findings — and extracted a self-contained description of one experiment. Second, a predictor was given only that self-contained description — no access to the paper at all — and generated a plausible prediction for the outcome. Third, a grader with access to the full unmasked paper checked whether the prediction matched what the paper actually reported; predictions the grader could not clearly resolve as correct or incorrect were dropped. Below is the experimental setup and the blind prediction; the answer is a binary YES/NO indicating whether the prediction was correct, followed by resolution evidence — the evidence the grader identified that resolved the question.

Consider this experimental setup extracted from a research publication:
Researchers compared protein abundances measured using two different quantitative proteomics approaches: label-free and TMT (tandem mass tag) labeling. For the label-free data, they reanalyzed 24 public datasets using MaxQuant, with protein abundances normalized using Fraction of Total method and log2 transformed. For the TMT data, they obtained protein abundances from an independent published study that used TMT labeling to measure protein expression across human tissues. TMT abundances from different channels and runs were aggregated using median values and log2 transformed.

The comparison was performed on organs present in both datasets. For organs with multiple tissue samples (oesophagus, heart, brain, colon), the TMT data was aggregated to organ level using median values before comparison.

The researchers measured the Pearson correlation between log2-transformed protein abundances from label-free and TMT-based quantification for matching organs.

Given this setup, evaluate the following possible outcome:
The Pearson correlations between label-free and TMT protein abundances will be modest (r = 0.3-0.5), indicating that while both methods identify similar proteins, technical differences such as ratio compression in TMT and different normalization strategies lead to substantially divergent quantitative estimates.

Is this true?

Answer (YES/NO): NO